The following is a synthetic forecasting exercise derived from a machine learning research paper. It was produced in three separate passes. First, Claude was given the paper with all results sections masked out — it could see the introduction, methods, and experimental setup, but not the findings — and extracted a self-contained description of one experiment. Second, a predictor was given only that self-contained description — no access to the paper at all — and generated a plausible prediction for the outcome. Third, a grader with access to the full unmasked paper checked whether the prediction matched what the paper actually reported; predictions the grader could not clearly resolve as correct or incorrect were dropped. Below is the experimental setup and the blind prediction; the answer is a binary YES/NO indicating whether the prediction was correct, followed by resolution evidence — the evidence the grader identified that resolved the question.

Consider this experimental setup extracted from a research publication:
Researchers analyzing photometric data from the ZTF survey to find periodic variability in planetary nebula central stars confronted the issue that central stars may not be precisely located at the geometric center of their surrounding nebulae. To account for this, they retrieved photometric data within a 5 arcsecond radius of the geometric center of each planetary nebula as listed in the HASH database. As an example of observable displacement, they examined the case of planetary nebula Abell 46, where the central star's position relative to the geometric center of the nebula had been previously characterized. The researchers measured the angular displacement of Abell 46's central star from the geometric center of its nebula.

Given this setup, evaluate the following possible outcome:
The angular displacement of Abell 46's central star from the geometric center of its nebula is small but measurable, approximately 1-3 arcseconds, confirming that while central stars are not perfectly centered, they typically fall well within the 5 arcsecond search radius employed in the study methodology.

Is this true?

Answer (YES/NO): NO